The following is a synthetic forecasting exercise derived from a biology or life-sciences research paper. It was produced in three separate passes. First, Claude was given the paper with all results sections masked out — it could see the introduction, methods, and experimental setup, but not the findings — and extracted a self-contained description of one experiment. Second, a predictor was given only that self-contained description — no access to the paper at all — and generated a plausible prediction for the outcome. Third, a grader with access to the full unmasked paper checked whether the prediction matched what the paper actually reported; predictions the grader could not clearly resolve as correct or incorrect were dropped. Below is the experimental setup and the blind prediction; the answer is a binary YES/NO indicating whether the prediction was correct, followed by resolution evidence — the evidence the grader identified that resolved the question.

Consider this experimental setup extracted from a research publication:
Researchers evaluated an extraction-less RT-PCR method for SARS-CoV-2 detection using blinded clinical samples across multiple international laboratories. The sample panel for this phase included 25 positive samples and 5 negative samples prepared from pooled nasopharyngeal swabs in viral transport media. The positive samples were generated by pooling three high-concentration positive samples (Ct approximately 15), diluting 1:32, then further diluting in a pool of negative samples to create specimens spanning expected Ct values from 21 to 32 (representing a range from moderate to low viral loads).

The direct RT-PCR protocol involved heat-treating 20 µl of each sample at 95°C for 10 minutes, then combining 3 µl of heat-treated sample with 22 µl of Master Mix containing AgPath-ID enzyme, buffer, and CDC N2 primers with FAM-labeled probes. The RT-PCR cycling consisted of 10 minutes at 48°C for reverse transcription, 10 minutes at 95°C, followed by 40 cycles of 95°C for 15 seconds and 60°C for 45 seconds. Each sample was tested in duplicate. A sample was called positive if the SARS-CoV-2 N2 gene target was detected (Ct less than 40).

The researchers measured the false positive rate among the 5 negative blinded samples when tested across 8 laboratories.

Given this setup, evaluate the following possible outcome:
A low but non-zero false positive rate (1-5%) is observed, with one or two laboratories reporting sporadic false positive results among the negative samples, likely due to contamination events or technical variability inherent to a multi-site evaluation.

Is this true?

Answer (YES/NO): NO